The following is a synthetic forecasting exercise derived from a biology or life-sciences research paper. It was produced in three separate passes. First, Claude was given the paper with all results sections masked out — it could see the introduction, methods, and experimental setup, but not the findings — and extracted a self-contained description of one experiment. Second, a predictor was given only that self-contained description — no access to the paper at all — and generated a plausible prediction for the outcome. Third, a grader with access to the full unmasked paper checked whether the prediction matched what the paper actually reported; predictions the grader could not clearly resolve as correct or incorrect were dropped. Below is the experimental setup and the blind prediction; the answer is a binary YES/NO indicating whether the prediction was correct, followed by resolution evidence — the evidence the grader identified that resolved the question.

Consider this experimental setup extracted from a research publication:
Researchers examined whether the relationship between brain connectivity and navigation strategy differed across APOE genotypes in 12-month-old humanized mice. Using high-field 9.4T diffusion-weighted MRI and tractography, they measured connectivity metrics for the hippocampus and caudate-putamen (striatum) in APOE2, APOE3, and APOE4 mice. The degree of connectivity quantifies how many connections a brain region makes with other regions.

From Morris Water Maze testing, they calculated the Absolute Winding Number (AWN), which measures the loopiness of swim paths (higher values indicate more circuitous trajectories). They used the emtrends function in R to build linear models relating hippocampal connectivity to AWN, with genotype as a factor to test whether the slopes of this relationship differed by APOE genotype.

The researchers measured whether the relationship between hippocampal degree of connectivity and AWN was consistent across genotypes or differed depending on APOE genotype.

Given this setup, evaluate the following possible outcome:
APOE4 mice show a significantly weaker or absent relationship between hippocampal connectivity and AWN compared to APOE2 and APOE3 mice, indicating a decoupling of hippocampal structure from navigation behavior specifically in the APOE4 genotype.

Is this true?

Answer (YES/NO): NO